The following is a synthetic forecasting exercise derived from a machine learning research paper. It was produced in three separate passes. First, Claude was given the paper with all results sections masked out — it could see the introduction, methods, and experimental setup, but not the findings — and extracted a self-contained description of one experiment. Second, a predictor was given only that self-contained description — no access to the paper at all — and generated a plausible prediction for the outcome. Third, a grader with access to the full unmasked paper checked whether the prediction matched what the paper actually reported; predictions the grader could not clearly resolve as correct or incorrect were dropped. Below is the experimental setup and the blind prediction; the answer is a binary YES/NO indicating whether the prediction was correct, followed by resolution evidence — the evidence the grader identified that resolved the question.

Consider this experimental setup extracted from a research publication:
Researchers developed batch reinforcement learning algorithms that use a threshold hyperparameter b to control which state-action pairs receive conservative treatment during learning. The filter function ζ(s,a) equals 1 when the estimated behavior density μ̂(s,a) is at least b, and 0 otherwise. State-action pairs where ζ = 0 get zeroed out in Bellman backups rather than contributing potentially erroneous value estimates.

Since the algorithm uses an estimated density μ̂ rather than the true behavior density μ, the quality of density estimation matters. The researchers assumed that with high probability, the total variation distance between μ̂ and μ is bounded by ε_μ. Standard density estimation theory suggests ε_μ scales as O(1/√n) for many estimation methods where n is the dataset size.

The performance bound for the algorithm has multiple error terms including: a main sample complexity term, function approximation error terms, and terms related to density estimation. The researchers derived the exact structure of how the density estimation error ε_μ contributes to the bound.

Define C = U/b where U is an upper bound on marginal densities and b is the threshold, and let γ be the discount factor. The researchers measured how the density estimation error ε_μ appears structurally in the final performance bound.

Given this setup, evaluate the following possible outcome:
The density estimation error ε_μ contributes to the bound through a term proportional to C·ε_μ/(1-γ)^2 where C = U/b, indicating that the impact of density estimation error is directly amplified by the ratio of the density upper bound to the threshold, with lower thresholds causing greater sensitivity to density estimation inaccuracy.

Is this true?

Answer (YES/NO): NO